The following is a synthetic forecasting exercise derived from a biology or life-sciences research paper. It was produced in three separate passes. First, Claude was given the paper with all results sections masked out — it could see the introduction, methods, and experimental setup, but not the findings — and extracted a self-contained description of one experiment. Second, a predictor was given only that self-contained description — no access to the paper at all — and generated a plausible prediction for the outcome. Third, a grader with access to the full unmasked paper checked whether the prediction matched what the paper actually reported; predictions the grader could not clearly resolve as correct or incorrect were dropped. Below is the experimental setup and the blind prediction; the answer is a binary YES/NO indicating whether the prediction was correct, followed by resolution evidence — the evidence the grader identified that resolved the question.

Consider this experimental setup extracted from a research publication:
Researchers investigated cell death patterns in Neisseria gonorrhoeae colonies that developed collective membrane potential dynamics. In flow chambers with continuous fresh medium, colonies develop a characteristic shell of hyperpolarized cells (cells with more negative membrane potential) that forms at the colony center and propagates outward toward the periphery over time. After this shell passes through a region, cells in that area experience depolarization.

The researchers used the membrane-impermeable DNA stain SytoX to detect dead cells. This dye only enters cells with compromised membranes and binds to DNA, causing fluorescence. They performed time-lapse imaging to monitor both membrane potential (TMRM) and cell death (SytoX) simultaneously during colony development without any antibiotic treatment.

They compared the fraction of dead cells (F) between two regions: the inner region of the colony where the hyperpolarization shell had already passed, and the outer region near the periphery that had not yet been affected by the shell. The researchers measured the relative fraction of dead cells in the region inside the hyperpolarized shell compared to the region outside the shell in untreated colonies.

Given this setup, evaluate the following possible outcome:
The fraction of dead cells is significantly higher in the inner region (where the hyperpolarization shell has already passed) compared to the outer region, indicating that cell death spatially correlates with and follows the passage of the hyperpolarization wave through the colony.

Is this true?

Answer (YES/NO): YES